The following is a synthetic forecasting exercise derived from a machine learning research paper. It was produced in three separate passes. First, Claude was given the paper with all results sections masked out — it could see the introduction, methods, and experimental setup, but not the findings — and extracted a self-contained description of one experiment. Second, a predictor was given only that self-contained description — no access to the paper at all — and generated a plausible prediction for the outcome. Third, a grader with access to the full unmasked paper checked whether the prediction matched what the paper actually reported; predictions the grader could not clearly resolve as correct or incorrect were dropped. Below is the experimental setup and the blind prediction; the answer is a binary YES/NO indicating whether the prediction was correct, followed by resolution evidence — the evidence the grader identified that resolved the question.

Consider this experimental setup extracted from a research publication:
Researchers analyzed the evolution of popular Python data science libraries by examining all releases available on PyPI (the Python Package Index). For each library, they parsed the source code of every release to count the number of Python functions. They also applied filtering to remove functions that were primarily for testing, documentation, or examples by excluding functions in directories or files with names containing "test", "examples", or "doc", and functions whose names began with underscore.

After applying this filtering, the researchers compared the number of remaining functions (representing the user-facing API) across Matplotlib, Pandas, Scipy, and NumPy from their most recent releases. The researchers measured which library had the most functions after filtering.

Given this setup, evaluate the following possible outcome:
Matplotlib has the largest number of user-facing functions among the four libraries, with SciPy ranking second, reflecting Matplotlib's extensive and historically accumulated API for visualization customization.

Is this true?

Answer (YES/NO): NO